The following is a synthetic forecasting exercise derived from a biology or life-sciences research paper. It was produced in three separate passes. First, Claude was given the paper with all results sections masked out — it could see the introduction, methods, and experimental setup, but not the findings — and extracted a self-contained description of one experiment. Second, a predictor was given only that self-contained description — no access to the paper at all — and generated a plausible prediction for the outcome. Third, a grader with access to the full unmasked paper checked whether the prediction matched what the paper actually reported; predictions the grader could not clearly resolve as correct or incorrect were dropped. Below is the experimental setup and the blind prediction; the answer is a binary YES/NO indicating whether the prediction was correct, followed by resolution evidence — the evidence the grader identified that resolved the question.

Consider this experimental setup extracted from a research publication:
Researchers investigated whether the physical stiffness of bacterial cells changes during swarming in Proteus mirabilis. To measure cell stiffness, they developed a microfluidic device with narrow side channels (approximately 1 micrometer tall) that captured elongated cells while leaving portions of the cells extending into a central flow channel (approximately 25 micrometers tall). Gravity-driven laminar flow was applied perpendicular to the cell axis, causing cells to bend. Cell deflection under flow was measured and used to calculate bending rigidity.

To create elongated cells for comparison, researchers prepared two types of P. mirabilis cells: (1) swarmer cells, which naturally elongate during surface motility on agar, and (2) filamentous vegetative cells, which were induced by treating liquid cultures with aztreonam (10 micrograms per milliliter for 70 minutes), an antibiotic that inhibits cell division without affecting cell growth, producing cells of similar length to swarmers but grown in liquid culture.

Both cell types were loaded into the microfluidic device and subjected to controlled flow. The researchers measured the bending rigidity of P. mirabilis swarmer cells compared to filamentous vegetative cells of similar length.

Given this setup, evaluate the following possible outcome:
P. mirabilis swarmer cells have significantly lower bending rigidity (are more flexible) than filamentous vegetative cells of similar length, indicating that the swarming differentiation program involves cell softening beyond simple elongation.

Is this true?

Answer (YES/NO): YES